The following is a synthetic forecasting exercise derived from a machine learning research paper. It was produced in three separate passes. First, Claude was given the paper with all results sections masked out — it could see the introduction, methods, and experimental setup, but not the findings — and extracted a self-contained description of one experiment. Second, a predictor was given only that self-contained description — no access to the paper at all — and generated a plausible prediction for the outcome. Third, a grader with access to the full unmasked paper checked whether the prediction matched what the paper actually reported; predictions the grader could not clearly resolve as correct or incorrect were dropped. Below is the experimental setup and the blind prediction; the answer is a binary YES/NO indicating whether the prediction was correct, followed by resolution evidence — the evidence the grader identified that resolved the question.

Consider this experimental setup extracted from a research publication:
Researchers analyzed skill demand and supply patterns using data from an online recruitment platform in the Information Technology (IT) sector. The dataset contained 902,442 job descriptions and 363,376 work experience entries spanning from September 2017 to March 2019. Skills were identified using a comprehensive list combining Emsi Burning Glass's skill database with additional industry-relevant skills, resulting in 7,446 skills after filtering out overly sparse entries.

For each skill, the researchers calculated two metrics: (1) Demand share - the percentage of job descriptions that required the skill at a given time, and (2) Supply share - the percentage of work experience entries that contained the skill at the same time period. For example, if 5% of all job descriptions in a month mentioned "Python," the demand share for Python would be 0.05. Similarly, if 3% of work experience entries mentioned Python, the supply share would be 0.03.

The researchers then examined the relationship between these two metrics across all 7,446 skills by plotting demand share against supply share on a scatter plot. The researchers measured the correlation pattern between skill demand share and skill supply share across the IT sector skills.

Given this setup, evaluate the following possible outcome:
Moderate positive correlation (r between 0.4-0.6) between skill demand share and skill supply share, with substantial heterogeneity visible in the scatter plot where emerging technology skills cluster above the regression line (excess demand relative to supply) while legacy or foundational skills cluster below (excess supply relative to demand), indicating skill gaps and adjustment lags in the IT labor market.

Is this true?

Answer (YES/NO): NO